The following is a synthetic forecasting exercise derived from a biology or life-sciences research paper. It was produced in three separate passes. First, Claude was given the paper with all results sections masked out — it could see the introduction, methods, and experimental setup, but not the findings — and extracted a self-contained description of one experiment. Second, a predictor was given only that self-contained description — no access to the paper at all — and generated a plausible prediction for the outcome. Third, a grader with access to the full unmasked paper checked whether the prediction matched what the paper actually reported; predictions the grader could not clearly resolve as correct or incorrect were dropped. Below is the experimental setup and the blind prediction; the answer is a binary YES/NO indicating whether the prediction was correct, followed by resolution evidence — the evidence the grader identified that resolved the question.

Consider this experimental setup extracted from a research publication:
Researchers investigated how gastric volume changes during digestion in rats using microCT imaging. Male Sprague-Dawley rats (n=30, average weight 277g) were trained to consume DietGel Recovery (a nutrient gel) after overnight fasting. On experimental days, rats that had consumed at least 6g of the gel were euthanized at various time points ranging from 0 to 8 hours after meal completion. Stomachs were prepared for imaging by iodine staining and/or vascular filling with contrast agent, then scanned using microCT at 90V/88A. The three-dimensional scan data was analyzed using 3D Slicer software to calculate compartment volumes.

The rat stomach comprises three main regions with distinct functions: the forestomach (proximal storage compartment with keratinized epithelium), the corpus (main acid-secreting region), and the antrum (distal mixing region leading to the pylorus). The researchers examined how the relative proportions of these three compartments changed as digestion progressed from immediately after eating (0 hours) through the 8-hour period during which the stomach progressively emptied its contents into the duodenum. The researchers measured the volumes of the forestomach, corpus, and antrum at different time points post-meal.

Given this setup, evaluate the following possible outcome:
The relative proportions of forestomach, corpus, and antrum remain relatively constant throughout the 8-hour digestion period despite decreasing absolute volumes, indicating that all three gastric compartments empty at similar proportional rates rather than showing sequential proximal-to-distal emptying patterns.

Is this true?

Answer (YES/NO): NO